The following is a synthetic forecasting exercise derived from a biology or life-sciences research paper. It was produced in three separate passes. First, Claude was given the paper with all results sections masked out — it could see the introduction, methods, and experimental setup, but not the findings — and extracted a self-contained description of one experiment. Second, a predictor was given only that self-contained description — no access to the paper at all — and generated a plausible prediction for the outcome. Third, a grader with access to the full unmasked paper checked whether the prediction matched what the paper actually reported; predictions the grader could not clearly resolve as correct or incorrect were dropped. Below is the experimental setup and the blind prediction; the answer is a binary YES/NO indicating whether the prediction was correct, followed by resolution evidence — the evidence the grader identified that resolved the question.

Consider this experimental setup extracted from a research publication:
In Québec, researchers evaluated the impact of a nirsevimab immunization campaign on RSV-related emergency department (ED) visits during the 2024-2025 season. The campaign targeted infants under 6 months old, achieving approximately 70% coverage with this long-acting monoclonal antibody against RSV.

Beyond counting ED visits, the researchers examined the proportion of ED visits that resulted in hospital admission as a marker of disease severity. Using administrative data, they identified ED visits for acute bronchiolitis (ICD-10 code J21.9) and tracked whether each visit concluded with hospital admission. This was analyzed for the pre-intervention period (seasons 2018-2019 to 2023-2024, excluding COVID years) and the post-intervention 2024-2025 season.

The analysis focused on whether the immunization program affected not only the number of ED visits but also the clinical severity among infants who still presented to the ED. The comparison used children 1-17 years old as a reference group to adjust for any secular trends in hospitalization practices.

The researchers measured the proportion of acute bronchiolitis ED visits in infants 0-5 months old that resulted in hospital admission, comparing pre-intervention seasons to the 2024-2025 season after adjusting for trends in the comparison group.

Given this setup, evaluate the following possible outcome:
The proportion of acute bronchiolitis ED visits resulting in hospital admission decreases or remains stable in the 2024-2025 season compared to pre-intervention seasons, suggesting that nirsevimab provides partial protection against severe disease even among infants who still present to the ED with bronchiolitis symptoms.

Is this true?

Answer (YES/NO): YES